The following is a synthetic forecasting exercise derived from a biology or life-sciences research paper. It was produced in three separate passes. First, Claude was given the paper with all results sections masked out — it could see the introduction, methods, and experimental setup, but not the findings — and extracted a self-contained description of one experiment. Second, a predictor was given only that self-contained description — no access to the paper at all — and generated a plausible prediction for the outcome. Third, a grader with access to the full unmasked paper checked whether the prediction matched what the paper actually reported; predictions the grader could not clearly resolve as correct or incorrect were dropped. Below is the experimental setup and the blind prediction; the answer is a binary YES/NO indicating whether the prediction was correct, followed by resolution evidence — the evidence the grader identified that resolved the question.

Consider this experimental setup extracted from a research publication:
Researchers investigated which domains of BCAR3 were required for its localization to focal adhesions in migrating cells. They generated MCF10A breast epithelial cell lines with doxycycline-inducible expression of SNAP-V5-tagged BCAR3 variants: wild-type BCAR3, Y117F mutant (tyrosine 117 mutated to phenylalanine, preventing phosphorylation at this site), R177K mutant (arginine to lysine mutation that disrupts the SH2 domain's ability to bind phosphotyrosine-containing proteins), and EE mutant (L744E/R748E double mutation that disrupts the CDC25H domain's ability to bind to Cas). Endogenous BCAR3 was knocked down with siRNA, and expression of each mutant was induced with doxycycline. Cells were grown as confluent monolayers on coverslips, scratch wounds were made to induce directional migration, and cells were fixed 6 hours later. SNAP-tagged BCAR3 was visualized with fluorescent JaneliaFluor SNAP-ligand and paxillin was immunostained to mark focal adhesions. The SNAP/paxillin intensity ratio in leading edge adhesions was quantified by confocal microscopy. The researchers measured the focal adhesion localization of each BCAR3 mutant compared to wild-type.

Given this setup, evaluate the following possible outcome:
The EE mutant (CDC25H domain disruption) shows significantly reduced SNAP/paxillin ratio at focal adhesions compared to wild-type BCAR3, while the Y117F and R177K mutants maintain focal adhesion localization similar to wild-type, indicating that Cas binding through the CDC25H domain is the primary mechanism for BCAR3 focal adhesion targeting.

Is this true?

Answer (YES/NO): YES